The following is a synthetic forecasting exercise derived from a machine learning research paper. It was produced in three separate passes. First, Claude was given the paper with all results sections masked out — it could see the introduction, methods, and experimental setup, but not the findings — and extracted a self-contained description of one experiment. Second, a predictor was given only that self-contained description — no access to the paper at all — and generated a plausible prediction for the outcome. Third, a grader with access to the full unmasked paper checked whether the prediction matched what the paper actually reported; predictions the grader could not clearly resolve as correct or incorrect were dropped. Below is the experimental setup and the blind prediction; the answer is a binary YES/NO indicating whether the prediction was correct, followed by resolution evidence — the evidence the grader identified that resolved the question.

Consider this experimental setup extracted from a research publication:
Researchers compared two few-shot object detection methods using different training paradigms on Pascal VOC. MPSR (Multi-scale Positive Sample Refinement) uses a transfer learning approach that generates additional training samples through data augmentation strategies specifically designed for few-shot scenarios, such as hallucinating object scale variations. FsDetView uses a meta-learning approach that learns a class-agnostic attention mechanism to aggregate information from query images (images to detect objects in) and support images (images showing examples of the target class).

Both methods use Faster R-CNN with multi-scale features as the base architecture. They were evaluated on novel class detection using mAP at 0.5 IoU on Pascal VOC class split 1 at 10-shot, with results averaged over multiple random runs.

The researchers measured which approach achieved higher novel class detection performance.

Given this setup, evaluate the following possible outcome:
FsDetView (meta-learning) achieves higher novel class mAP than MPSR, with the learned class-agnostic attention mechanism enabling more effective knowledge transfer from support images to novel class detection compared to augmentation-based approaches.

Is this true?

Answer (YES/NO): YES